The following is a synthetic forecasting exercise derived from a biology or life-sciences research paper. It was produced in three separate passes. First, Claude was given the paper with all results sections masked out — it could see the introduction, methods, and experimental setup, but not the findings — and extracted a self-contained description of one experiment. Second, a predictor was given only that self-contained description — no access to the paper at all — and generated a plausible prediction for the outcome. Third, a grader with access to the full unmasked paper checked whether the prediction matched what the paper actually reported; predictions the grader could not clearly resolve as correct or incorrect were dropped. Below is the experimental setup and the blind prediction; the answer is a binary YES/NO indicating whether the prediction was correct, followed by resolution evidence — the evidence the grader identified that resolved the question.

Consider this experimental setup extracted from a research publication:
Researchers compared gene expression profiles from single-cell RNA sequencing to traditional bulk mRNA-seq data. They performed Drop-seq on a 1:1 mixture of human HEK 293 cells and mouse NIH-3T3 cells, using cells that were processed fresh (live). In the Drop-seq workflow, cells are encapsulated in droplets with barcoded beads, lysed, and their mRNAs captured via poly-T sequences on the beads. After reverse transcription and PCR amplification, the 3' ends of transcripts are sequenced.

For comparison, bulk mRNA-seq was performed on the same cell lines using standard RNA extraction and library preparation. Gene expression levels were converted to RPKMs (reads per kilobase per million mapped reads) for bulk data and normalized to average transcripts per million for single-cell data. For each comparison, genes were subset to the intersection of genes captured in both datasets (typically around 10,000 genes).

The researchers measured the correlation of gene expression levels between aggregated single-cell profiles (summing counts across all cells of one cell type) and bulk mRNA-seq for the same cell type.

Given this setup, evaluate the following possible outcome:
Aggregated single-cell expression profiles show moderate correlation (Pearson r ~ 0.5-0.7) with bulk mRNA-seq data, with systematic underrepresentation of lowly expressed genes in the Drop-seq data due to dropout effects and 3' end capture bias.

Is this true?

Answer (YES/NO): NO